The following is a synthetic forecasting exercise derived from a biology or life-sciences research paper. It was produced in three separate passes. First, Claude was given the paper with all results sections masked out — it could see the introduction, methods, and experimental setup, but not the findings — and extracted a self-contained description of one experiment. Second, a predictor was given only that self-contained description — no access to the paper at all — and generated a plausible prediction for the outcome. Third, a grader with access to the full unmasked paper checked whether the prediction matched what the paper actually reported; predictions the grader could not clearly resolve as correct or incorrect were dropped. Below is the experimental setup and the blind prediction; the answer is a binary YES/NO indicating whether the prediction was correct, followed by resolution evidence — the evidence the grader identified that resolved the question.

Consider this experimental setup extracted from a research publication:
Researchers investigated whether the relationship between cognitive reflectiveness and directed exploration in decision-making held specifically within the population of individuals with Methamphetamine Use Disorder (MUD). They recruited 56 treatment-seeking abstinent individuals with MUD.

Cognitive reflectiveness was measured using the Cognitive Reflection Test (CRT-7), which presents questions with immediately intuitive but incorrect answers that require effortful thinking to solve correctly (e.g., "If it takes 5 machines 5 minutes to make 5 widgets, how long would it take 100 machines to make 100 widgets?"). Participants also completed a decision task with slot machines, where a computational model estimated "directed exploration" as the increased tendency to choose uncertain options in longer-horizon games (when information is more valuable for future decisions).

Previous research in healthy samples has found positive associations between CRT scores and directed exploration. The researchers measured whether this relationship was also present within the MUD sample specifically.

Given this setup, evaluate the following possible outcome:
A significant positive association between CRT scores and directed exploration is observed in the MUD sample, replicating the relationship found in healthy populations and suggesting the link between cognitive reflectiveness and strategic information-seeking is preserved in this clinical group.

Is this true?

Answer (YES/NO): NO